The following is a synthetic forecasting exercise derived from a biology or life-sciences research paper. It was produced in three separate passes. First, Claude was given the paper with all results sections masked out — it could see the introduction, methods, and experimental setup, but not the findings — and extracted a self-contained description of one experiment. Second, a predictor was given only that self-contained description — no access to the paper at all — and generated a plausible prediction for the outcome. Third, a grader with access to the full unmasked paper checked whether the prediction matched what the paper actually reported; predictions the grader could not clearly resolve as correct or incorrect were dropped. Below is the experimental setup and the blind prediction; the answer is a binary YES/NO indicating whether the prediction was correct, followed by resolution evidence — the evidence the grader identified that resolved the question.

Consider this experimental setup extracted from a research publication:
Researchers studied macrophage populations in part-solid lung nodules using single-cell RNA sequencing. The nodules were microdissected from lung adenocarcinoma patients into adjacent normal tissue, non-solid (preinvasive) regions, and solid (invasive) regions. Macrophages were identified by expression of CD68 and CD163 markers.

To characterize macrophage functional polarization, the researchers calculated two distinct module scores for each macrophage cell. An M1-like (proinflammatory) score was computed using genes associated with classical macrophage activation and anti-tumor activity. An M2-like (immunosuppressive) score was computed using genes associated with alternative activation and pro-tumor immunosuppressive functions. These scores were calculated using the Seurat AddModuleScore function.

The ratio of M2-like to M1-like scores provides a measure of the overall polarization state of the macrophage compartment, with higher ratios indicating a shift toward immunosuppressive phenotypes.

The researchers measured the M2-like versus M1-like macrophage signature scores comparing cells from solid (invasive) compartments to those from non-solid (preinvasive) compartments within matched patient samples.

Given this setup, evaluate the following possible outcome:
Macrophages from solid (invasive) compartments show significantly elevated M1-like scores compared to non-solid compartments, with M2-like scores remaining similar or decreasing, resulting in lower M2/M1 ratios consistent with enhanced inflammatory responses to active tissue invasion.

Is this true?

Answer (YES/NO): NO